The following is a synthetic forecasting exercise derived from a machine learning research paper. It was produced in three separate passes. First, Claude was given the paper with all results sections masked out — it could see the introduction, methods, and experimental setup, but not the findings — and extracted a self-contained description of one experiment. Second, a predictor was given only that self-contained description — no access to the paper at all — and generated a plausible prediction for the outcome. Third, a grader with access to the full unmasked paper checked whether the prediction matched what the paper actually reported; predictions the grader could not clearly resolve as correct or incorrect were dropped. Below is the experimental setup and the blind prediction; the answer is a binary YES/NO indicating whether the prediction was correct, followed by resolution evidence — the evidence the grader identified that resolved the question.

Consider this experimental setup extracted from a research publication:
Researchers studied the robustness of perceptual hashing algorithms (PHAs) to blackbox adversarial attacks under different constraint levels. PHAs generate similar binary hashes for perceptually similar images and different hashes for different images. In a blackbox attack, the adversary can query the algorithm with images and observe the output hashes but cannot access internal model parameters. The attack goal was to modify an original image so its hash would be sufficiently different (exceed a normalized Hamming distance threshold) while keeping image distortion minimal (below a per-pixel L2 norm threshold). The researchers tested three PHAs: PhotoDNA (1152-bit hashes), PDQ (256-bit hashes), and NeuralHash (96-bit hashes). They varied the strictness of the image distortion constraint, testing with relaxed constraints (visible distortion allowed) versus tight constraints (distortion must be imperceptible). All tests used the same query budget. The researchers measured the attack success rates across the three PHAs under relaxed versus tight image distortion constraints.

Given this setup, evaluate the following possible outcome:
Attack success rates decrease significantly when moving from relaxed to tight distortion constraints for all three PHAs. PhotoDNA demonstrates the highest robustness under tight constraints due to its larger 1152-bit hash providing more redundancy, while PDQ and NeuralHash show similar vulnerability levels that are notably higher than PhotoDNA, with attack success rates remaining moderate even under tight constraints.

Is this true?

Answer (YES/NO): NO